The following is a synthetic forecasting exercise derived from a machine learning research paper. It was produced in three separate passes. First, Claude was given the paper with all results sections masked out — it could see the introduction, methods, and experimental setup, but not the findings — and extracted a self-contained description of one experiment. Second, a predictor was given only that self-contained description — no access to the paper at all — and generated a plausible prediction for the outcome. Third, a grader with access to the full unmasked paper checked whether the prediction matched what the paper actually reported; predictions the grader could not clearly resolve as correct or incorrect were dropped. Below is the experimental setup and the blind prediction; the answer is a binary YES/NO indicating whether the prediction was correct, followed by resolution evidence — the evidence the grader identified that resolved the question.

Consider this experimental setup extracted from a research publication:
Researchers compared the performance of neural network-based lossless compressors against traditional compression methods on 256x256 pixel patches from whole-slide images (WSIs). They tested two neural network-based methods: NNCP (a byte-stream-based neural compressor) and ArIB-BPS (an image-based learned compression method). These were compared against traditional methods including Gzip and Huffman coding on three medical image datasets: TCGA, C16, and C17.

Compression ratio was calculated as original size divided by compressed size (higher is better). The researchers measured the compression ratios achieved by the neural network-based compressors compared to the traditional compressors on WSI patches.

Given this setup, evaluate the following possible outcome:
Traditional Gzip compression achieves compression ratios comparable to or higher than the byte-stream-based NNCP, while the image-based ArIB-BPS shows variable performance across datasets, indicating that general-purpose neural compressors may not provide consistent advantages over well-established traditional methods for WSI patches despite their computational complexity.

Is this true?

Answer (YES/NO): NO